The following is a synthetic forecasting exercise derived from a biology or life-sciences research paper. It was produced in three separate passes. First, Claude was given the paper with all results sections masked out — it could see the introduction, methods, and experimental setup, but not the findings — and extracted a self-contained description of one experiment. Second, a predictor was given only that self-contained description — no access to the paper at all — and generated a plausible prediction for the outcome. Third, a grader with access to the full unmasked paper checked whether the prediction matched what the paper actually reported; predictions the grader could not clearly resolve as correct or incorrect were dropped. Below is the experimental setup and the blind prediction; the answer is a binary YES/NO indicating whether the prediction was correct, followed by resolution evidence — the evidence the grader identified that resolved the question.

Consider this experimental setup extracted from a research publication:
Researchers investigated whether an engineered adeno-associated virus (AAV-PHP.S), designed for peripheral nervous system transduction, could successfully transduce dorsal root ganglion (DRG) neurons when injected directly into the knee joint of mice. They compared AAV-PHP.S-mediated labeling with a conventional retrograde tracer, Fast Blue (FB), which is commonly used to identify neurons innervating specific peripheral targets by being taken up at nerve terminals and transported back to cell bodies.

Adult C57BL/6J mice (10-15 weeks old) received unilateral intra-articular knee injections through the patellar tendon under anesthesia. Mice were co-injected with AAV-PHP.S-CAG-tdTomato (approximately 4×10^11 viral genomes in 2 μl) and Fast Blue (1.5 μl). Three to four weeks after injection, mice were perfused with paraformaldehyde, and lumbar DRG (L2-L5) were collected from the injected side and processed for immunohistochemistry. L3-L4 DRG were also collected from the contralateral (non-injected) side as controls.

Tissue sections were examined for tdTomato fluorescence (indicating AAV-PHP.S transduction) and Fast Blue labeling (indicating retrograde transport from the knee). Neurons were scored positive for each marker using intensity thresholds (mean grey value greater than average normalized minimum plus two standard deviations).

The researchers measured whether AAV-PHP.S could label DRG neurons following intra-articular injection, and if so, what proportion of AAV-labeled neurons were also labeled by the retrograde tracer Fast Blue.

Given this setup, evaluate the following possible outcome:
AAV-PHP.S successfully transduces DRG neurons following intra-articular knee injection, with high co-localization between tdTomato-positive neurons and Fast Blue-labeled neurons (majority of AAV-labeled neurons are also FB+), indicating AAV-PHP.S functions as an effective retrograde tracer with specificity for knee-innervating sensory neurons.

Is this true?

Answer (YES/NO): NO